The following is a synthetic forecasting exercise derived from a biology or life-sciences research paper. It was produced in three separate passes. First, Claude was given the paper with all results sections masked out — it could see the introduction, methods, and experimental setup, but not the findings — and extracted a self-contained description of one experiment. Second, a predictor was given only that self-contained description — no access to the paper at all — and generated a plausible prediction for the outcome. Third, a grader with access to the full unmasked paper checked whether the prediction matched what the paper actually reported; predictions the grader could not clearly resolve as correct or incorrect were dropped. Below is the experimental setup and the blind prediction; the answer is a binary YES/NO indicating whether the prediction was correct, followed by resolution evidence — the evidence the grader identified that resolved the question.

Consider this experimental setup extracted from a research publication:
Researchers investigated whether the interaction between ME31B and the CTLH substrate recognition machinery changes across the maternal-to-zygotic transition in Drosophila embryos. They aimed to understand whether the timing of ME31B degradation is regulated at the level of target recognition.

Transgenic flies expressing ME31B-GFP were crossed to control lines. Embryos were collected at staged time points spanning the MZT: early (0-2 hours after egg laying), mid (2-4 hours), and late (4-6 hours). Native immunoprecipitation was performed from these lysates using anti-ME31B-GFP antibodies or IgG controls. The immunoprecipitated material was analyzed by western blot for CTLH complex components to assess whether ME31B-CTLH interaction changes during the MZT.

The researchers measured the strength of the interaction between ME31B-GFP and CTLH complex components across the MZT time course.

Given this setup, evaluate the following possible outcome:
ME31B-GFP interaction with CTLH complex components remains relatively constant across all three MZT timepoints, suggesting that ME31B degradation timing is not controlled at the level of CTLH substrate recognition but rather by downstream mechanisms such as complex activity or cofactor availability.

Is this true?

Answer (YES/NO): NO